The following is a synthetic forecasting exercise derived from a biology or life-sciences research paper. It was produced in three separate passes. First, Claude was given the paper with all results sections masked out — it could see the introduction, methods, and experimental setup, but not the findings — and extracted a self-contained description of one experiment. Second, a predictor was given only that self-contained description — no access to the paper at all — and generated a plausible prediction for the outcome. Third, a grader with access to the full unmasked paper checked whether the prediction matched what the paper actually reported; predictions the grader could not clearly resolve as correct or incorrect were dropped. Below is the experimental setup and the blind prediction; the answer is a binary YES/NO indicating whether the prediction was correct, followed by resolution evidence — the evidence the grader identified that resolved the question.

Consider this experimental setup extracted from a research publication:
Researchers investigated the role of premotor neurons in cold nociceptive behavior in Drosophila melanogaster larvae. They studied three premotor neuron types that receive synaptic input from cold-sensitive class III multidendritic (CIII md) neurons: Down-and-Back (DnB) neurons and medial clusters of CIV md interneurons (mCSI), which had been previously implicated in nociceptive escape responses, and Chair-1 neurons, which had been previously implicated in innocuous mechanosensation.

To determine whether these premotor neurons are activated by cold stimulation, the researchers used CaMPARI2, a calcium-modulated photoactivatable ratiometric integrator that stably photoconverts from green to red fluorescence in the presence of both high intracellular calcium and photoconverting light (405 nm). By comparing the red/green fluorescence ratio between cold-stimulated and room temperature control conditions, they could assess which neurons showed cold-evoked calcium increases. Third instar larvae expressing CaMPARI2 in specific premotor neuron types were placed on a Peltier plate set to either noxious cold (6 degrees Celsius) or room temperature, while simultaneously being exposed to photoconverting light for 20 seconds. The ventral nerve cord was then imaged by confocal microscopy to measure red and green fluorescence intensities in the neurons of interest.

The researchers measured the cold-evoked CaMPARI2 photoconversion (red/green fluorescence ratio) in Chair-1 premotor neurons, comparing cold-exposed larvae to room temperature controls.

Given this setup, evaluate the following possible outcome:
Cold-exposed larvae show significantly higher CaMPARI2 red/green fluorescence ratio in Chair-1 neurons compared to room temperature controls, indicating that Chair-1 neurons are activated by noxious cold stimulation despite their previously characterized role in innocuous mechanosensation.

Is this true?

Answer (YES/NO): NO